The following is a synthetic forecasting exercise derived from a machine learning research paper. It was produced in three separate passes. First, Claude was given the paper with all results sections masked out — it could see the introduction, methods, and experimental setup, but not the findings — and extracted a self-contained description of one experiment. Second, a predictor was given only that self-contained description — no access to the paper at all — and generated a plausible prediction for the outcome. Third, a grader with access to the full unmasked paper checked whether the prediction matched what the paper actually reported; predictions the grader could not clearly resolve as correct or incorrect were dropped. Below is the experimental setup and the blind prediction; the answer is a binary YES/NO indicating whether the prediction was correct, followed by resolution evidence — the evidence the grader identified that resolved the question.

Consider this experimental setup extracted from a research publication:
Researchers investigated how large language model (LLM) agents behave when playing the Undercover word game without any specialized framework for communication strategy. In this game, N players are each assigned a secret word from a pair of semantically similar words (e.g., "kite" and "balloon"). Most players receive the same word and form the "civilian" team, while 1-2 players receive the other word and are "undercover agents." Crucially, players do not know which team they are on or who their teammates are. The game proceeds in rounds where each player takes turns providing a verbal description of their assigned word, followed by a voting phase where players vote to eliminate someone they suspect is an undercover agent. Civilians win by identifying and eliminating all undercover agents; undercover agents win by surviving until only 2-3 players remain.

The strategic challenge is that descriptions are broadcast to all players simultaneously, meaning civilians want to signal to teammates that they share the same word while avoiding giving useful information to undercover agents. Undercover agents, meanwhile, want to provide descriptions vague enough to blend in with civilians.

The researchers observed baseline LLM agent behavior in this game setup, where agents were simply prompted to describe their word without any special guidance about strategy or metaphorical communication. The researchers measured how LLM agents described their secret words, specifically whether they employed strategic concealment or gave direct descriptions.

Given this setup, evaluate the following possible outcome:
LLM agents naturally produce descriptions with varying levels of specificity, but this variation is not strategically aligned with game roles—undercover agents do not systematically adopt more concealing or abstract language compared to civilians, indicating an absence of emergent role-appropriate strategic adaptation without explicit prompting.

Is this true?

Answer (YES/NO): NO